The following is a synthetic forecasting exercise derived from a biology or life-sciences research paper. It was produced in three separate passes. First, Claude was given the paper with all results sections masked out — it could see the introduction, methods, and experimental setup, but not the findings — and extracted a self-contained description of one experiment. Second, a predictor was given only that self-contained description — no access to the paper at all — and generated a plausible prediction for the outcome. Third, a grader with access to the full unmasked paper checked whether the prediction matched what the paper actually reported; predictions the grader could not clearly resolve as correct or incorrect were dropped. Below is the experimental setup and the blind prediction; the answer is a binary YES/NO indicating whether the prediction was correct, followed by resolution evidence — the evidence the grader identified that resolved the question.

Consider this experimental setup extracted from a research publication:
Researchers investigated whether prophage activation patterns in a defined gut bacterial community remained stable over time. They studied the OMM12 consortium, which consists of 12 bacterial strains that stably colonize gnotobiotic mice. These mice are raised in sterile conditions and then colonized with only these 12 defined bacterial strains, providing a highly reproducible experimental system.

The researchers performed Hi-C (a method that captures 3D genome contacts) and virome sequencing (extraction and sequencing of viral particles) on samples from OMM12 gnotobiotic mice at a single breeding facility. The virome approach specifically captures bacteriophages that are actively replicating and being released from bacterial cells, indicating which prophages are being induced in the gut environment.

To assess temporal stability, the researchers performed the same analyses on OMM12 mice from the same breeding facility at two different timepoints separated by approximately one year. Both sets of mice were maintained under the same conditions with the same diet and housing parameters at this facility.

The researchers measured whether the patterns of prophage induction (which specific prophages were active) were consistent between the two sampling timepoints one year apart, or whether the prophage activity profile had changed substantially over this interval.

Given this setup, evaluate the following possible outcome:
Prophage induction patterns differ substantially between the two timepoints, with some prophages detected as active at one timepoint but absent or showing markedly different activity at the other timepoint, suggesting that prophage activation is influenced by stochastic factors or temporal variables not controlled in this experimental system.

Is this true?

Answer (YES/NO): NO